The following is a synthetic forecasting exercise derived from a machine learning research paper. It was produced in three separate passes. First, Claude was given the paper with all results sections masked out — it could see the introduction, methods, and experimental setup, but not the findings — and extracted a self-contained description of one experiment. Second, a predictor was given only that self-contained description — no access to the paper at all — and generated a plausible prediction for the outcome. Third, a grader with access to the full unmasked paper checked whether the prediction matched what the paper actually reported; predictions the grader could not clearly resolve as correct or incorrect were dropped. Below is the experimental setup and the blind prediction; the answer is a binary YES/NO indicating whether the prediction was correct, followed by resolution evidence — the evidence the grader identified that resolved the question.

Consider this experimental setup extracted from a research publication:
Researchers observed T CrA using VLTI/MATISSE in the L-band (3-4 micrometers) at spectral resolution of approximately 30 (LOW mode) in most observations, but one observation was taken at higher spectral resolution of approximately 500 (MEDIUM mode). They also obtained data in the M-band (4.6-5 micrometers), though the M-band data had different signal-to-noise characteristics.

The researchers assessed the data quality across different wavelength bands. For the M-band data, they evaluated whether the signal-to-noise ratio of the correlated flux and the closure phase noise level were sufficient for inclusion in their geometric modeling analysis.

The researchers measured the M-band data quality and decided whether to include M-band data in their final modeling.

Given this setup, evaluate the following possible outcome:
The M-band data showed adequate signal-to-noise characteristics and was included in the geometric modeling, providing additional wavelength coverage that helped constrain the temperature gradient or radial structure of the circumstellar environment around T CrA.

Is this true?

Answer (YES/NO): NO